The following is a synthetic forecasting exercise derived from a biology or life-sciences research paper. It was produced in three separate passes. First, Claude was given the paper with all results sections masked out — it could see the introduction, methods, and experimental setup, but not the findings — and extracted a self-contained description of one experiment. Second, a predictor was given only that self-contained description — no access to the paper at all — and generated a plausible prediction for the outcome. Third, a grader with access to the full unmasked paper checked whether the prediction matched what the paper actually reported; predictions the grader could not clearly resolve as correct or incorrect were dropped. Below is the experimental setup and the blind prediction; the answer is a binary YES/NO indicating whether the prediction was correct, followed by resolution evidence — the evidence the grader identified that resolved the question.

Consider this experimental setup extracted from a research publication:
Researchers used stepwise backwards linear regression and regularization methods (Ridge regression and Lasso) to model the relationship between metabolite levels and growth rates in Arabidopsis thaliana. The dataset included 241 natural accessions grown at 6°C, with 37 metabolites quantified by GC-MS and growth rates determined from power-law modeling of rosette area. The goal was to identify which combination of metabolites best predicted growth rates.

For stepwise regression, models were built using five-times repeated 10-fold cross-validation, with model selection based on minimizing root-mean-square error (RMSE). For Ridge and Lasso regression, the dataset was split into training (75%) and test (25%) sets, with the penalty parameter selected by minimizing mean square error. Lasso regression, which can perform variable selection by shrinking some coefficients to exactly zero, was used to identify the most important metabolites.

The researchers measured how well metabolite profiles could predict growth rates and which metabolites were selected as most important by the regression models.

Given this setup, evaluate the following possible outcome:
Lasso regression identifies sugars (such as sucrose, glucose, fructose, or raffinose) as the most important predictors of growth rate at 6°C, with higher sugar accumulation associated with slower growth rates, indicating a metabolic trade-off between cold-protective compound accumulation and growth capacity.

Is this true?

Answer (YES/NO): NO